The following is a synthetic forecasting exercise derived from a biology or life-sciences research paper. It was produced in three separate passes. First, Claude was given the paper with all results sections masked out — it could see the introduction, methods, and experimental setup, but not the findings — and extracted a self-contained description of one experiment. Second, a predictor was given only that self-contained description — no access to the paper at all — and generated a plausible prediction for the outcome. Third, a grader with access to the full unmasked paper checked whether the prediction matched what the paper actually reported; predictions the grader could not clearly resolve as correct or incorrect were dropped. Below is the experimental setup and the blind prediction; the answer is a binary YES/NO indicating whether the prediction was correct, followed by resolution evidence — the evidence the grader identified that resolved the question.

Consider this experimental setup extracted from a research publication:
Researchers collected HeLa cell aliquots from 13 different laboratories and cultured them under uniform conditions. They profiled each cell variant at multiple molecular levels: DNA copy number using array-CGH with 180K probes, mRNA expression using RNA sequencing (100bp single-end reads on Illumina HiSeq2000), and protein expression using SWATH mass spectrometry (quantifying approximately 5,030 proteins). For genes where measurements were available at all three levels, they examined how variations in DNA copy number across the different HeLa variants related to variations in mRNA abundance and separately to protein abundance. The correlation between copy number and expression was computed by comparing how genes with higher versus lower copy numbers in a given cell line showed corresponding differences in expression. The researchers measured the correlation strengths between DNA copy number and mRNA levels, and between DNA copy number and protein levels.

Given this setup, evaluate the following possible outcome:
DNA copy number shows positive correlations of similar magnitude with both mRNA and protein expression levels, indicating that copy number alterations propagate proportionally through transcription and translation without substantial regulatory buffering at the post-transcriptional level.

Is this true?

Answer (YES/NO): NO